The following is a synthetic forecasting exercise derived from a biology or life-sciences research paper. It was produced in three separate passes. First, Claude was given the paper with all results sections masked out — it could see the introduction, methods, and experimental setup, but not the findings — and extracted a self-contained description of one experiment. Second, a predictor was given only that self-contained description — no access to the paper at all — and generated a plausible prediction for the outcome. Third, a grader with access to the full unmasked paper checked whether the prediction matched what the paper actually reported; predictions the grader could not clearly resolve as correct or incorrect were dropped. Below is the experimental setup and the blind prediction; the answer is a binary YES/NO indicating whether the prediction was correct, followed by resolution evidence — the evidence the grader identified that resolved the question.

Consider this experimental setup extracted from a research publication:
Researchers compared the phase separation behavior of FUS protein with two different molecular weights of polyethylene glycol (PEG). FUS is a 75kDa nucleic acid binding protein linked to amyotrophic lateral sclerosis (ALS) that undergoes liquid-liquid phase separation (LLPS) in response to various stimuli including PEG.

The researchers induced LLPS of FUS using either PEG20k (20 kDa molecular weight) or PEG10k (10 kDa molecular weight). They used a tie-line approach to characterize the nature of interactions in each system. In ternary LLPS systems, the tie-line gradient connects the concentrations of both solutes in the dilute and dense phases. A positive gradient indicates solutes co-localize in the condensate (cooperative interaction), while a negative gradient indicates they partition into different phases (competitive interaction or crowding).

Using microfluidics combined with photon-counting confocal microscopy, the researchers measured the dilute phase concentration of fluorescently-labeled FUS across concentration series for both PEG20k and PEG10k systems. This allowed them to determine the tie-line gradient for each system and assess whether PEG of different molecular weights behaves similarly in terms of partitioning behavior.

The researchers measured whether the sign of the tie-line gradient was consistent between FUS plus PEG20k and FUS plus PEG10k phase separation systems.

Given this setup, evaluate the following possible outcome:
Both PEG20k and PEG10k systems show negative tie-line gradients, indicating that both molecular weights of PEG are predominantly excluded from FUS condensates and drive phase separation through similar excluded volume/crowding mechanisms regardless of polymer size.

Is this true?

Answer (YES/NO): NO